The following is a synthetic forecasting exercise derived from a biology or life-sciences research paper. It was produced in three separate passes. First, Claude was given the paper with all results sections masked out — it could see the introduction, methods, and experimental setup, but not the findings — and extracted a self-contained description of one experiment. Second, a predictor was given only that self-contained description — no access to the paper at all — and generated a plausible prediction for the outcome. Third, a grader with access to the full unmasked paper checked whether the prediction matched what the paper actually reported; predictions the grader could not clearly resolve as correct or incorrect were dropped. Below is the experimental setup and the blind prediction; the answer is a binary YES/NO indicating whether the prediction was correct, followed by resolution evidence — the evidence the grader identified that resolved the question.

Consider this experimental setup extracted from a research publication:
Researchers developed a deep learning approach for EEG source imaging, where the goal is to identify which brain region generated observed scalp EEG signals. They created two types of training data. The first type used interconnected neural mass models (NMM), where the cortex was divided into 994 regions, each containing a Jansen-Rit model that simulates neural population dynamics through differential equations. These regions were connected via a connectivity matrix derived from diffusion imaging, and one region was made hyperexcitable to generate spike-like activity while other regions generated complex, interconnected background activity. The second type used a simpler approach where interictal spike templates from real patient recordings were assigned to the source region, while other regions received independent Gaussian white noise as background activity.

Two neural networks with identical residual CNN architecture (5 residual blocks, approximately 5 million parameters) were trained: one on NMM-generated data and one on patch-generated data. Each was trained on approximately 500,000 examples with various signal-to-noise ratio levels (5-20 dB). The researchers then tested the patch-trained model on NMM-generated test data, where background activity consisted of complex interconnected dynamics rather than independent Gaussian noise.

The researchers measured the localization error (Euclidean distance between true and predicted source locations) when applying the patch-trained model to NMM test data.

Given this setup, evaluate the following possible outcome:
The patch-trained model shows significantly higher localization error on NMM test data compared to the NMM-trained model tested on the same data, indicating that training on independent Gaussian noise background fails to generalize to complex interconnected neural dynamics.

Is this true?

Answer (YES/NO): YES